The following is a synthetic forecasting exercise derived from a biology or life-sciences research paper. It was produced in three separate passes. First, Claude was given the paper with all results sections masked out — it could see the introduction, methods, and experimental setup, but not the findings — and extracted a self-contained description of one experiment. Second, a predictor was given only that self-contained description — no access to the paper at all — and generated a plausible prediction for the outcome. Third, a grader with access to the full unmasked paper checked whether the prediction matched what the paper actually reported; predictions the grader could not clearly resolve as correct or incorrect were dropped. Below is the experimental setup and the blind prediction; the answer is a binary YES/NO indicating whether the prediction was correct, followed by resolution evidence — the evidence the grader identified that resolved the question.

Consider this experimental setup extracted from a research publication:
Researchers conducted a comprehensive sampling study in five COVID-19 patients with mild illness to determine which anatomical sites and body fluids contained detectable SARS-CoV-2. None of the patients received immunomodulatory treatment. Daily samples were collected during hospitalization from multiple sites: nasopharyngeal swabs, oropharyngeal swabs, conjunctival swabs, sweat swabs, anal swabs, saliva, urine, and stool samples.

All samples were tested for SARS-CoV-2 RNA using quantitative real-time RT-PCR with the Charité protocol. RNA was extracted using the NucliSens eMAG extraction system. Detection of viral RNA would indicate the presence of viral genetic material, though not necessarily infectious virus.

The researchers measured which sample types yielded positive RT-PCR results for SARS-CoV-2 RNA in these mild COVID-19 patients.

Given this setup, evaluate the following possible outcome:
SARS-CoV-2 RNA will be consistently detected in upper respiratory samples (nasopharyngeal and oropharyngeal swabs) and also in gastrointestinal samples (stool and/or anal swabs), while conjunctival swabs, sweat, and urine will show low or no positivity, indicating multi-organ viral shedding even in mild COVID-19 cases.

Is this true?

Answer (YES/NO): YES